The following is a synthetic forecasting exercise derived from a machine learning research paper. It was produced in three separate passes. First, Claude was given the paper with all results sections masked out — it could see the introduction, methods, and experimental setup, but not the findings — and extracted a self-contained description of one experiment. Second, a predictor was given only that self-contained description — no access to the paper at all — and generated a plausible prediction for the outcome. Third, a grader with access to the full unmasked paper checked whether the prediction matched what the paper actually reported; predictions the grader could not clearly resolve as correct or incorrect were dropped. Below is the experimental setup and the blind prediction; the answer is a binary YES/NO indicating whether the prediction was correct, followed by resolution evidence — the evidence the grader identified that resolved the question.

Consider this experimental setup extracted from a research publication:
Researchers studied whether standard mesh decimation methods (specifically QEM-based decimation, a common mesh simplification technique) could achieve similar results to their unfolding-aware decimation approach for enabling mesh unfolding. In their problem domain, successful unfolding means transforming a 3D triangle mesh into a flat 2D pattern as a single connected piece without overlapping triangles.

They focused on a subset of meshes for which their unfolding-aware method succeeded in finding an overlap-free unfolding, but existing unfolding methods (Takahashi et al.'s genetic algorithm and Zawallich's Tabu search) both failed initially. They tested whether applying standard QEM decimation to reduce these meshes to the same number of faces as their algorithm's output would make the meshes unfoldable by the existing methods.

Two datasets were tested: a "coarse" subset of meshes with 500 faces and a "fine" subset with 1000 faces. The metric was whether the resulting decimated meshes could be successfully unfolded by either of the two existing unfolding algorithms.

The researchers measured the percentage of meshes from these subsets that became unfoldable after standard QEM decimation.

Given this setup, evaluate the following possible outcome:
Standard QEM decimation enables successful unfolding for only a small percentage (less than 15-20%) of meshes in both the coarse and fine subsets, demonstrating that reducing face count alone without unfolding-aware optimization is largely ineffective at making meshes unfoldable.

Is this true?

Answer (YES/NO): NO